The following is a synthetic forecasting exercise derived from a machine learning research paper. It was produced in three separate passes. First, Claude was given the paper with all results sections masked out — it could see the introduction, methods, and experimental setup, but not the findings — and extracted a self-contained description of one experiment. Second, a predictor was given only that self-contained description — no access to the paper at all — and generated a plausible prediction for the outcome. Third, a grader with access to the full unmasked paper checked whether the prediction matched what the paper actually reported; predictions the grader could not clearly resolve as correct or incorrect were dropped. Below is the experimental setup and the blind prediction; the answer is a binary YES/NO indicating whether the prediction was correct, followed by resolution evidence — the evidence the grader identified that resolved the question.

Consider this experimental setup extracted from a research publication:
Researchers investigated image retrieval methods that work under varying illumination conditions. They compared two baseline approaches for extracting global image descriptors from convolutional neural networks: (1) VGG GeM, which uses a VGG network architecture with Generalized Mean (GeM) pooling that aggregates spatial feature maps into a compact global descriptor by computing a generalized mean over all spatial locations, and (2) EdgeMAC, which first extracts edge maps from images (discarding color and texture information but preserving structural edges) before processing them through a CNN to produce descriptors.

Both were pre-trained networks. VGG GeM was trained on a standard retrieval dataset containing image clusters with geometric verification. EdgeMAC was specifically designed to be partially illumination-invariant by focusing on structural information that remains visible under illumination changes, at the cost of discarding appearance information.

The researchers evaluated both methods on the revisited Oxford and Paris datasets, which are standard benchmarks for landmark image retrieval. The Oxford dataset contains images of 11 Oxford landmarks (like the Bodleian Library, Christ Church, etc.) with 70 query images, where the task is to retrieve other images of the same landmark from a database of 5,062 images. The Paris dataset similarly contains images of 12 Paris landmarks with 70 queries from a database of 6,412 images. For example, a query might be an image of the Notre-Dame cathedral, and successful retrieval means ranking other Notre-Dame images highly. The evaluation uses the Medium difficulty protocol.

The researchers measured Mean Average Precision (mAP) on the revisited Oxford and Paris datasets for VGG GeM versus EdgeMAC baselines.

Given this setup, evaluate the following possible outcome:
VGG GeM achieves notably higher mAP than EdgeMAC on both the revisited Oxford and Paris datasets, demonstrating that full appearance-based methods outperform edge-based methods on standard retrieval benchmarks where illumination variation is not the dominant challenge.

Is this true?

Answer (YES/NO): YES